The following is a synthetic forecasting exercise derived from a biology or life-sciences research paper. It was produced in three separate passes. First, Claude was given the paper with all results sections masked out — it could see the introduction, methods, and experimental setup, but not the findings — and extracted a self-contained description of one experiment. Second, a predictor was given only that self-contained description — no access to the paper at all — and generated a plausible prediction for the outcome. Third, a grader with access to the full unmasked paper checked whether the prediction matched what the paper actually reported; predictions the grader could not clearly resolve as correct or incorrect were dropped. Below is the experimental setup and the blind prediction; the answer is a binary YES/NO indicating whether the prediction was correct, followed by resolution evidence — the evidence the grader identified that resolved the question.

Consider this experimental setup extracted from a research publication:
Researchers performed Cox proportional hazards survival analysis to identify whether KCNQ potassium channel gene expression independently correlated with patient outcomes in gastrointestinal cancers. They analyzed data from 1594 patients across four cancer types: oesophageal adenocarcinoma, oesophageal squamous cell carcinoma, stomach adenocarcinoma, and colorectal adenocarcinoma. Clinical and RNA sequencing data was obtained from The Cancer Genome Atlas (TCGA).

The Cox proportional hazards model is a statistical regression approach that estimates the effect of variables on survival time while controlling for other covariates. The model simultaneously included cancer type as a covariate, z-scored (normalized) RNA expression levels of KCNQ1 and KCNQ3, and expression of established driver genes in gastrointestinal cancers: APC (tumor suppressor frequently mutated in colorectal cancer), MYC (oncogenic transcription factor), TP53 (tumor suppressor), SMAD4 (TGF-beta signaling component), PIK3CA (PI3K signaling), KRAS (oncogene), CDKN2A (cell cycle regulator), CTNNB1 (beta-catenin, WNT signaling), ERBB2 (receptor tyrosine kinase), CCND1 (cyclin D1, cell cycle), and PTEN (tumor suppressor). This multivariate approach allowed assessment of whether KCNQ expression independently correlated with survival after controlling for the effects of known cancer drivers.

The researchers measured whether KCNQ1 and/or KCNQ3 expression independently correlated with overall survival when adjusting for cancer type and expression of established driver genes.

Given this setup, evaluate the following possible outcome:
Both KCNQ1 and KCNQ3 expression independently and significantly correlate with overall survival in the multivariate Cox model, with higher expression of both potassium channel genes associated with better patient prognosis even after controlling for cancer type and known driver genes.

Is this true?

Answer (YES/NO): NO